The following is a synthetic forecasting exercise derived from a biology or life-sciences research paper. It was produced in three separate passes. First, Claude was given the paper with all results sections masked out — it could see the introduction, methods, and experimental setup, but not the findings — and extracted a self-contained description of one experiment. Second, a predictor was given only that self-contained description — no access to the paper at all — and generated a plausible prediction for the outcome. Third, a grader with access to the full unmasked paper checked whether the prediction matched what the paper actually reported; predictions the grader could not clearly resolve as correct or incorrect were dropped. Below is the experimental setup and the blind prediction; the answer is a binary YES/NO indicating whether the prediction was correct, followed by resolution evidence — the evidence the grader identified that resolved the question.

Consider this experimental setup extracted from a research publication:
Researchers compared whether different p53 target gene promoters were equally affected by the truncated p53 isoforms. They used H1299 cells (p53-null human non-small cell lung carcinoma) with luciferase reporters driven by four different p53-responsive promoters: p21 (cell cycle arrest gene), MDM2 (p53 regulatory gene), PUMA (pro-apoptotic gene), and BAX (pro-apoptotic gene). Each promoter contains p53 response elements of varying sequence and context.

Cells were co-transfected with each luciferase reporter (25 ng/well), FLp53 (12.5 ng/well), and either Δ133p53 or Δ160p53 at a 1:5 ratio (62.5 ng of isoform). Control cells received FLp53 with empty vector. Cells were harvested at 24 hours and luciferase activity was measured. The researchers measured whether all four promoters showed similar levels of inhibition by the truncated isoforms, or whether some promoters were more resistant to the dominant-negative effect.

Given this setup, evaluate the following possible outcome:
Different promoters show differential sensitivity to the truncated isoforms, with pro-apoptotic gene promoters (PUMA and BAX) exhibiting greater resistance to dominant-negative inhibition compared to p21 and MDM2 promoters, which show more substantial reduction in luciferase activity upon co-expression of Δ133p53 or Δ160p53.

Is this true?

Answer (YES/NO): NO